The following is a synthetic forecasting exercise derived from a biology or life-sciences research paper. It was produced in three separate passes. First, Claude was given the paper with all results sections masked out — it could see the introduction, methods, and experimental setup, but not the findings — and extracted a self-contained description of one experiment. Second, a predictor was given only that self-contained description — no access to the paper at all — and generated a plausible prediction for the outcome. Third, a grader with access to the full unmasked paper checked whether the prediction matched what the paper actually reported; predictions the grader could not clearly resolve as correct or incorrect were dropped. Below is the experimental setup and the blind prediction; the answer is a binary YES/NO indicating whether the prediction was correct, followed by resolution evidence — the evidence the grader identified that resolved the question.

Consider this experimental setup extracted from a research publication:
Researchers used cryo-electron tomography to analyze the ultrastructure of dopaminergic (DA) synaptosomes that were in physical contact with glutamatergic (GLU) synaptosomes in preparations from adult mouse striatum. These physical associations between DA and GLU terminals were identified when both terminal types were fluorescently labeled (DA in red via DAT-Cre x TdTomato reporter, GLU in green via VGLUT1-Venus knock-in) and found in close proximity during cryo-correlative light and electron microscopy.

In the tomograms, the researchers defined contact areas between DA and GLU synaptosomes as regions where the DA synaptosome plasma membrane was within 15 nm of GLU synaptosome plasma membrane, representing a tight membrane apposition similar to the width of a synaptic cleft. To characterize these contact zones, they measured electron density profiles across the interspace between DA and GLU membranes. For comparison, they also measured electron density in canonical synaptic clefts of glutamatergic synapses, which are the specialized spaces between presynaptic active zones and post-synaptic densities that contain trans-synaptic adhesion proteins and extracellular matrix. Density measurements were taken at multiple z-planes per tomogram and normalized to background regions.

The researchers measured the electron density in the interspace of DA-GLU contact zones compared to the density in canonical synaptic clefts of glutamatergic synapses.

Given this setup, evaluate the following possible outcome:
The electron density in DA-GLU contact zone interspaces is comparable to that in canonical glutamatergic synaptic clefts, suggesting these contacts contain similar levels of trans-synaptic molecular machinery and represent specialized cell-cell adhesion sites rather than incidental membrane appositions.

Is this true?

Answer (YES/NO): NO